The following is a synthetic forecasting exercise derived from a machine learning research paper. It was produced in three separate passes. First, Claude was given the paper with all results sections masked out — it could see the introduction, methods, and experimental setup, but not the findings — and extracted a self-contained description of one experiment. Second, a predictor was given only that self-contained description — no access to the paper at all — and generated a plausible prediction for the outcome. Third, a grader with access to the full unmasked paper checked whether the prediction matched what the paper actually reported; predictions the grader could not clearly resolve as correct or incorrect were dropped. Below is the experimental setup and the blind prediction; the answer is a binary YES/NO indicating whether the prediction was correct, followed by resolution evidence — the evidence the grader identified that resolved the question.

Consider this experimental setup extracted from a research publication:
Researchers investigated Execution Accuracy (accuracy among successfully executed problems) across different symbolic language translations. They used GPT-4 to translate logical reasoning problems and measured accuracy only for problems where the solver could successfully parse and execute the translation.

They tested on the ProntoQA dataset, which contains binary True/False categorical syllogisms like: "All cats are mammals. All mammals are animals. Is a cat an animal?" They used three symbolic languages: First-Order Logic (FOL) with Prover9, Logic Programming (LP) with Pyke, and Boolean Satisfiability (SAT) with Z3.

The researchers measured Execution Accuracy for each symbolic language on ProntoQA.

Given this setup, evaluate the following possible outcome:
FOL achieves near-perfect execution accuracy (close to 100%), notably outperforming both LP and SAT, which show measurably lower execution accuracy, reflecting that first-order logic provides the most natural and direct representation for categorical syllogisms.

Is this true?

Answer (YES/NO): NO